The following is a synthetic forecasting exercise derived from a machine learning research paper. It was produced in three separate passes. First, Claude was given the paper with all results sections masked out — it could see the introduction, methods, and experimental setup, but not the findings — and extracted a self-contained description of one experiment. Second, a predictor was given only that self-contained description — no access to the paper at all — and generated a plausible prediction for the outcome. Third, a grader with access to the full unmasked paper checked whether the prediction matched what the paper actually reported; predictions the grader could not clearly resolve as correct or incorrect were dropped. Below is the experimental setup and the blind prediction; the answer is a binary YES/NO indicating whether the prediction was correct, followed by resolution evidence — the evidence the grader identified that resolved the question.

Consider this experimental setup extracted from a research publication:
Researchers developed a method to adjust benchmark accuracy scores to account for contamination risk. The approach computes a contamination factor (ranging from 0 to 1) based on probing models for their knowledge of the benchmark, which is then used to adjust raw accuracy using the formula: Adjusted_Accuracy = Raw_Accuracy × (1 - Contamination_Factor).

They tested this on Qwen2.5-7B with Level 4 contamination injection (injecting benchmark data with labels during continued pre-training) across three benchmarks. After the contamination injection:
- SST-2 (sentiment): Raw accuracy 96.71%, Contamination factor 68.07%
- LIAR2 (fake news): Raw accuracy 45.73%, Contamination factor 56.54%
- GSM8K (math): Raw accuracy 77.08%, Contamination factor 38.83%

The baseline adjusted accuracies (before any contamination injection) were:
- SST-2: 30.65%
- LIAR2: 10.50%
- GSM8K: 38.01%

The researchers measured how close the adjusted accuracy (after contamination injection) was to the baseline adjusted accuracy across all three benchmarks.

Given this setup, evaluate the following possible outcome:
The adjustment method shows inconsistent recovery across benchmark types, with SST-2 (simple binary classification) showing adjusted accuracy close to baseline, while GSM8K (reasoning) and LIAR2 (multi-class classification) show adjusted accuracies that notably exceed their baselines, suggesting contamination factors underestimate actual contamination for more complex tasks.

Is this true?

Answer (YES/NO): YES